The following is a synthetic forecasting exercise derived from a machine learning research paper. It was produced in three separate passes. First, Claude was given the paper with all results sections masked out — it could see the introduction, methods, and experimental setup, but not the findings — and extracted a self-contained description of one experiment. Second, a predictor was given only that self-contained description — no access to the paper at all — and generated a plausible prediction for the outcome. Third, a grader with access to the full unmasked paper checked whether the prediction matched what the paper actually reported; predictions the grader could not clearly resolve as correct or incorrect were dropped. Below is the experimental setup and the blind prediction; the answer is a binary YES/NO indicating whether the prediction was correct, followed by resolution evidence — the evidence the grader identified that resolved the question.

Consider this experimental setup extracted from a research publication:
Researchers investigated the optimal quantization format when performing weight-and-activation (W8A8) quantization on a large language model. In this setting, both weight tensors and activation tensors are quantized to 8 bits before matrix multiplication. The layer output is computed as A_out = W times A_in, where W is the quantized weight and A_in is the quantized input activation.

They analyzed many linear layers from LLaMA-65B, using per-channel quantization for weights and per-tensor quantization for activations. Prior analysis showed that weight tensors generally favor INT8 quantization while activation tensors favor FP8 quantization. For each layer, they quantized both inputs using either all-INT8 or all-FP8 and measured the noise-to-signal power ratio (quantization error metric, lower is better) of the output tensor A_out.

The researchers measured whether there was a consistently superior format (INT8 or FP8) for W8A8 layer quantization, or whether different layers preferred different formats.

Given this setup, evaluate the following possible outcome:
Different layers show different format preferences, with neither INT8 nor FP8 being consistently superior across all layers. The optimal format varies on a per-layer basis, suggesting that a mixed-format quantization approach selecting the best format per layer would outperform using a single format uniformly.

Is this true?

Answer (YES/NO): YES